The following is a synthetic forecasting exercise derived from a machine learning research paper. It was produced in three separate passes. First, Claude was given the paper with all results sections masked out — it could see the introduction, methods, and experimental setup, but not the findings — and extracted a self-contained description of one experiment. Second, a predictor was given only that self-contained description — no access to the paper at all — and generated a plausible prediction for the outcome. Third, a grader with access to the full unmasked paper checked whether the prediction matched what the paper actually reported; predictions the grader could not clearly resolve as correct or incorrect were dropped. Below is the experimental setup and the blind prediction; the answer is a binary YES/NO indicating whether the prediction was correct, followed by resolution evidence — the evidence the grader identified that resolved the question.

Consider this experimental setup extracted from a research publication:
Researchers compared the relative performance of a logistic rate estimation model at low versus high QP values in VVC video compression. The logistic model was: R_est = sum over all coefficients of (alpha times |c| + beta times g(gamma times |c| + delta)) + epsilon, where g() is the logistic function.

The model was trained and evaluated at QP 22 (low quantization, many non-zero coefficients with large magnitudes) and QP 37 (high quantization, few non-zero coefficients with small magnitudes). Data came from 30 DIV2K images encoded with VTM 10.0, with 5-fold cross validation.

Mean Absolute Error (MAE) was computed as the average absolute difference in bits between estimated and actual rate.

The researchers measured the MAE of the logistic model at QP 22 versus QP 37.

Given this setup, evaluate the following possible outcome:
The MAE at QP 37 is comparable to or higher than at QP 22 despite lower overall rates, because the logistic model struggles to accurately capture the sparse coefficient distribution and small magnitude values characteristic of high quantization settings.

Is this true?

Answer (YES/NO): NO